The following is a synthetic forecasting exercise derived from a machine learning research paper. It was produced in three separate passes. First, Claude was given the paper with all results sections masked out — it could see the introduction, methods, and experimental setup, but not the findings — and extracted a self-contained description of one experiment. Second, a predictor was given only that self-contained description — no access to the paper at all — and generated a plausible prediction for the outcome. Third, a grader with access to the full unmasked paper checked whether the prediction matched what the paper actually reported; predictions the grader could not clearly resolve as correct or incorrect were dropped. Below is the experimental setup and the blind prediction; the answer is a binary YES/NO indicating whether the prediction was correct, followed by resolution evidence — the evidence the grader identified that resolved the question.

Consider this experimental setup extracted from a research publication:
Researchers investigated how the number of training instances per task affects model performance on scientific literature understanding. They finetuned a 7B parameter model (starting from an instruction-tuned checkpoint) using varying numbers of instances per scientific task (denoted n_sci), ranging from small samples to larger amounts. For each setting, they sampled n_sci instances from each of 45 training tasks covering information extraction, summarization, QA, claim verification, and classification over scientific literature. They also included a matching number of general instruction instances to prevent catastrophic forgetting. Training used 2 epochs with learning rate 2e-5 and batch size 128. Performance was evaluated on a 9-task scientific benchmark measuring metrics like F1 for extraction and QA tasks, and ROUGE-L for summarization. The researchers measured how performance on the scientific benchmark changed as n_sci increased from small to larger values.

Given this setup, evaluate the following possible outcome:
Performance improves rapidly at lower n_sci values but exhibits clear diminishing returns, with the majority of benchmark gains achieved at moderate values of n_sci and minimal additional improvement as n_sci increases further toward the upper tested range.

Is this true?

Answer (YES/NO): YES